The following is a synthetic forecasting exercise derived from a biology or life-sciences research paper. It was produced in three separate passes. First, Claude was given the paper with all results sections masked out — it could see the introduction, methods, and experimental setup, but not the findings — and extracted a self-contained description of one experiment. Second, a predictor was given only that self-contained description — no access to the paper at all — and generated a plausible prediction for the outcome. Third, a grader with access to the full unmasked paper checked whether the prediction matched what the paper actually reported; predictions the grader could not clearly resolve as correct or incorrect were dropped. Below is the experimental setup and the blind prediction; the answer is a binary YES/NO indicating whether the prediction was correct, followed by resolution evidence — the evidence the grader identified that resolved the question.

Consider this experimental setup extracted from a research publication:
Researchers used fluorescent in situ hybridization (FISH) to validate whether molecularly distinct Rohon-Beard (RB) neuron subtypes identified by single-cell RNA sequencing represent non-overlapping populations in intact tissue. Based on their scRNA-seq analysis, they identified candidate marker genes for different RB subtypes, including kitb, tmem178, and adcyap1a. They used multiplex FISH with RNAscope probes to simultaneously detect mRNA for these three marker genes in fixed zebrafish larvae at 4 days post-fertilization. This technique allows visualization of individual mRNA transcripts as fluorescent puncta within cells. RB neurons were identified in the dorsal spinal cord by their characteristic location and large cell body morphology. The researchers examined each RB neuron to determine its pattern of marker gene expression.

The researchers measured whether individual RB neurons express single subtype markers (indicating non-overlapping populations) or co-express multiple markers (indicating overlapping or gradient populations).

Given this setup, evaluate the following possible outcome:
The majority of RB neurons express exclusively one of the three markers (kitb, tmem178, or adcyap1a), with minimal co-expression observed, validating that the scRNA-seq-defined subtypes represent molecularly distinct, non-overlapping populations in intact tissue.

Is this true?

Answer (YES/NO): YES